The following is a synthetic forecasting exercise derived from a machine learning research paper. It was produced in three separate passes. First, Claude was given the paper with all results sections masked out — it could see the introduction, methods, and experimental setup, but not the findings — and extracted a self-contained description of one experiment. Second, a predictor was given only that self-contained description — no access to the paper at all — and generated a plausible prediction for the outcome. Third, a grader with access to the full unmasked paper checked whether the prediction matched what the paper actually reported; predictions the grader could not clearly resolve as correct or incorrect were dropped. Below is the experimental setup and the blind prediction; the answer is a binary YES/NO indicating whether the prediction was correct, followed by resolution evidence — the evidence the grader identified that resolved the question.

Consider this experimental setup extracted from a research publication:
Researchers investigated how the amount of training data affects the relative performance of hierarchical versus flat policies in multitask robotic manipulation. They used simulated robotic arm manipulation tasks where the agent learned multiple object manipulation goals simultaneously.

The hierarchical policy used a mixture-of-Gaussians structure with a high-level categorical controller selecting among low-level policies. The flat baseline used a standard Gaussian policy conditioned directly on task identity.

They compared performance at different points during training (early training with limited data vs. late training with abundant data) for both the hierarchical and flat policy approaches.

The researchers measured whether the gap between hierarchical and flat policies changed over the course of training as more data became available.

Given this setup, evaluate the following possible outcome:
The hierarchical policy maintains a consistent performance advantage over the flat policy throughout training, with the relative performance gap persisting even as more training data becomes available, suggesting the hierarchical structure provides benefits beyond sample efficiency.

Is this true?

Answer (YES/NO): YES